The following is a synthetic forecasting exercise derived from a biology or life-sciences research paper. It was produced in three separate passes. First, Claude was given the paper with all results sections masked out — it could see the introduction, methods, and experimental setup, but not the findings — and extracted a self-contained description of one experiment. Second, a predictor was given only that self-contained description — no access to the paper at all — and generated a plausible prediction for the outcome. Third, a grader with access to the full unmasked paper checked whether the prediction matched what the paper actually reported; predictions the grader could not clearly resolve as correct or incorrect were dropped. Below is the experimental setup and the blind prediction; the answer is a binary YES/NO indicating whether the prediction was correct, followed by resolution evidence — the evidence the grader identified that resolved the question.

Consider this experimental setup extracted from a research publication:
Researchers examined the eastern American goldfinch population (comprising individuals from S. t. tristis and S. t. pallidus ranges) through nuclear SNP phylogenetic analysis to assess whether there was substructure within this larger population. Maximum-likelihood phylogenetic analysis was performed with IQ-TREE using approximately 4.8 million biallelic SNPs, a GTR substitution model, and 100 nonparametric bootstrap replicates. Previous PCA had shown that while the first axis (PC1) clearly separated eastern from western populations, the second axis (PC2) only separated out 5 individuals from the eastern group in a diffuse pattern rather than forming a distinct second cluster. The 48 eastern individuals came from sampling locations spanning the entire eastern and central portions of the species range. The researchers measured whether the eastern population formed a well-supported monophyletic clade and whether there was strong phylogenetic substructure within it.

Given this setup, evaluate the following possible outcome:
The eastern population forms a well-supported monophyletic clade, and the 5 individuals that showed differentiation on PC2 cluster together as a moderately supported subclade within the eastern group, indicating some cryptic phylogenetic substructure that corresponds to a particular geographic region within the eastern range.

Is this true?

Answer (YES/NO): NO